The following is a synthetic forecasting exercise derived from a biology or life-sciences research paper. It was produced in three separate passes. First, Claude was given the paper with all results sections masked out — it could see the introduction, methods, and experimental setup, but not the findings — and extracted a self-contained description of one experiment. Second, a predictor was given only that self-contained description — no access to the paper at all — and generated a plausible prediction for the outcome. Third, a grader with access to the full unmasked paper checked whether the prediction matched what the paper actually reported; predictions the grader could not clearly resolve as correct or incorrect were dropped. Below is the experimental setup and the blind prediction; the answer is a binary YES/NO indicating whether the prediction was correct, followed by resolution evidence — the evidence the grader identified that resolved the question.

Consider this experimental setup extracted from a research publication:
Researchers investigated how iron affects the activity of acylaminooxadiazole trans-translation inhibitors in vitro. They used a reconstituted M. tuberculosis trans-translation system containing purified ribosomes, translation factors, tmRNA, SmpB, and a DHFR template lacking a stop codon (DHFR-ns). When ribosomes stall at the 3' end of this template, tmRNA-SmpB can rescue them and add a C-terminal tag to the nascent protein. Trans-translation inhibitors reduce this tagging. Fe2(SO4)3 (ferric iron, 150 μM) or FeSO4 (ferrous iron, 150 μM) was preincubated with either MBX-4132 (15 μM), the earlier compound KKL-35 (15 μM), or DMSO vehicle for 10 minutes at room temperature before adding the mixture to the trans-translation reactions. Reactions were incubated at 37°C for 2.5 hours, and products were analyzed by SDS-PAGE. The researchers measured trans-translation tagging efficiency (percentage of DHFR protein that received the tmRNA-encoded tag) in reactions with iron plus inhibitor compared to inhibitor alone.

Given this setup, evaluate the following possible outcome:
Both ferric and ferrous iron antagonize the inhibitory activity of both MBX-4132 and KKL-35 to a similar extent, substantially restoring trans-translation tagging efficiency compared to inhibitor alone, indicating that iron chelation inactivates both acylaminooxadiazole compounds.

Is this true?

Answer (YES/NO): YES